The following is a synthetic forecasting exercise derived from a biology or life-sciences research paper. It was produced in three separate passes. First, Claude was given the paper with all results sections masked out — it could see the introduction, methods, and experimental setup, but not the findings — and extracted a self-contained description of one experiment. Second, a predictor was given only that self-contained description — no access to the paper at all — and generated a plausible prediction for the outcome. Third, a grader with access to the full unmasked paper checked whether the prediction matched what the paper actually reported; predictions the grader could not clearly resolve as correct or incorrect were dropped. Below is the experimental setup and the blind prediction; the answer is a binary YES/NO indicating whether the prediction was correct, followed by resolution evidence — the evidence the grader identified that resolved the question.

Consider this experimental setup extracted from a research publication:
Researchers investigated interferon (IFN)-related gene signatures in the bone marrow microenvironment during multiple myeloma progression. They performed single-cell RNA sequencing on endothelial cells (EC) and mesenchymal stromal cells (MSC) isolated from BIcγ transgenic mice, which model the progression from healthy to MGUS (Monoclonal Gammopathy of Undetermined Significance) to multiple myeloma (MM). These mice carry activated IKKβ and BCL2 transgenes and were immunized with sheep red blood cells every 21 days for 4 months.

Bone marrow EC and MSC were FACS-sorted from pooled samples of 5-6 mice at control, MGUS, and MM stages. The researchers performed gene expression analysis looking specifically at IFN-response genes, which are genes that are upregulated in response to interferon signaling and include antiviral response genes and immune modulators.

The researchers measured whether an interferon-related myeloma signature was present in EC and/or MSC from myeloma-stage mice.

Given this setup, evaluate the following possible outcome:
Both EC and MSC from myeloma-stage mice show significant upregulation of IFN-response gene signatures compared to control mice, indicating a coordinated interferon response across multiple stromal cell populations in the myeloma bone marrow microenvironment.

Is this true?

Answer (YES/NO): YES